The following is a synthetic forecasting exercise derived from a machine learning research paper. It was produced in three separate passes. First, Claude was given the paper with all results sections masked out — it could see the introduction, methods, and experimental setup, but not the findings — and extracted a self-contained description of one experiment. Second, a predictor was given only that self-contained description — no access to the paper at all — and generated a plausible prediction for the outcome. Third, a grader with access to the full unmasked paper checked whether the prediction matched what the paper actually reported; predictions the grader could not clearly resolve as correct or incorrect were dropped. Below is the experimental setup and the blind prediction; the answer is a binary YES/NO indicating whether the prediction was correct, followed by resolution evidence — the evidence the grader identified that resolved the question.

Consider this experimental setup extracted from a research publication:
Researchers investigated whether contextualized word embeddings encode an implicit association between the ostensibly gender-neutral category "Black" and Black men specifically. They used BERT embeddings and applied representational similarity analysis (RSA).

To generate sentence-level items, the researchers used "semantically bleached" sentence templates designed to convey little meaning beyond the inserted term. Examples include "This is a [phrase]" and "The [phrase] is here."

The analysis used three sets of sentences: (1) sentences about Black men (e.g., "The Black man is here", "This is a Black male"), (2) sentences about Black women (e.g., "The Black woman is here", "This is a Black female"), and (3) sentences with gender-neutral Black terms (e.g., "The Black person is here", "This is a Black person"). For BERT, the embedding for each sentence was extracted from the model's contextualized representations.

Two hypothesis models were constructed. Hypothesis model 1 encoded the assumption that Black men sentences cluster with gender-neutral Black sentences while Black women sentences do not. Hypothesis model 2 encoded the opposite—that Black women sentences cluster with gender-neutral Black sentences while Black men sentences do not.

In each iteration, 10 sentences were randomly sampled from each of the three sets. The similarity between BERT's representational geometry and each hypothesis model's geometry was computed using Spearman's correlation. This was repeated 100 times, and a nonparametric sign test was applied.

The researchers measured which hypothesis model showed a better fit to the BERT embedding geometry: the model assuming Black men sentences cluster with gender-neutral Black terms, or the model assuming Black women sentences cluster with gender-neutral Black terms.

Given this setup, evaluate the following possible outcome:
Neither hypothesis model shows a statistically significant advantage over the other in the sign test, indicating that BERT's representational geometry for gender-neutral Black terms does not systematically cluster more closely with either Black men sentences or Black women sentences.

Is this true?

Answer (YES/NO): NO